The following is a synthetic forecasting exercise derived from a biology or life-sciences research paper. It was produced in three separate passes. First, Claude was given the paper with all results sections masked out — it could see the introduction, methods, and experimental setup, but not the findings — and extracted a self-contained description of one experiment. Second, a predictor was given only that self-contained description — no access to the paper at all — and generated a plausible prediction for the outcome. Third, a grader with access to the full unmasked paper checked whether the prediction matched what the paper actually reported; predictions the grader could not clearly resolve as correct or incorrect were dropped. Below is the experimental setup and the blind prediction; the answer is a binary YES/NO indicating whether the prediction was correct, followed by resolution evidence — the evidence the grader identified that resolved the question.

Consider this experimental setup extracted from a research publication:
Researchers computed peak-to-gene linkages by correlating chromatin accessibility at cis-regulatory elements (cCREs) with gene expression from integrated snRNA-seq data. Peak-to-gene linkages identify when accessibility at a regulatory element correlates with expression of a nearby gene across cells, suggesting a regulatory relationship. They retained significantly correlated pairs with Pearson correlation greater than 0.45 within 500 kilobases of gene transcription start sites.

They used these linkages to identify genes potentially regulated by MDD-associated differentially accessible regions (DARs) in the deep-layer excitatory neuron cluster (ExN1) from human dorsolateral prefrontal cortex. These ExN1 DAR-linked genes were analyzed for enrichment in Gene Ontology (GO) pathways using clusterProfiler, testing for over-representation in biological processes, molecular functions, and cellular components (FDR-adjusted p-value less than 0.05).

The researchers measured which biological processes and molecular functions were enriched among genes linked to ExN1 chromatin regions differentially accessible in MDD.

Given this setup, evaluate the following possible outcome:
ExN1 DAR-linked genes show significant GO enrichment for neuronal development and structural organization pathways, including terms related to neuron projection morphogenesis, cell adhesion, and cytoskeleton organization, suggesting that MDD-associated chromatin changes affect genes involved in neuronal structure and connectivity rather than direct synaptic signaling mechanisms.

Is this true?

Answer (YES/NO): NO